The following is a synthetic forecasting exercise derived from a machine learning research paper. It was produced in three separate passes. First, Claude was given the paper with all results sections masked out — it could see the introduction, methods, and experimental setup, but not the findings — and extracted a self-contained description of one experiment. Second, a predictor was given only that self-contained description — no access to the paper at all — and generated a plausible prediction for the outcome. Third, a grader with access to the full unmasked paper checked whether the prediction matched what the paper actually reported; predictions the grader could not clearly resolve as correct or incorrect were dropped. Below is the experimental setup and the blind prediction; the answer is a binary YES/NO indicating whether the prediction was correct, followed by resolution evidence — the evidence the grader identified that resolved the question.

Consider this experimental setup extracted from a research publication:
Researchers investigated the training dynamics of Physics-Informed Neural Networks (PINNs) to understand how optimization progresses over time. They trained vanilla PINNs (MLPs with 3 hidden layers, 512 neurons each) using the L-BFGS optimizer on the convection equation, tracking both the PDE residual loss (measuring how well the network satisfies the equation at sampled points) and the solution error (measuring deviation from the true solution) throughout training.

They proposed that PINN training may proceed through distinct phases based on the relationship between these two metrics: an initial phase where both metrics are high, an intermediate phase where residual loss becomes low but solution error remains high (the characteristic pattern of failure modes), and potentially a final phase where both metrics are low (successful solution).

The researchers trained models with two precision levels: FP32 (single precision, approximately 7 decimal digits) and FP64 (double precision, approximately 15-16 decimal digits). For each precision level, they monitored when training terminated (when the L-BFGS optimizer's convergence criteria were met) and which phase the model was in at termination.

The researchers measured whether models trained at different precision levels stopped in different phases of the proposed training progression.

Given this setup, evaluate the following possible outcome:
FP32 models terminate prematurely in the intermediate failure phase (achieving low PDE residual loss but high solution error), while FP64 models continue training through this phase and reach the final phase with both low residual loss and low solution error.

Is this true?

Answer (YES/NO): YES